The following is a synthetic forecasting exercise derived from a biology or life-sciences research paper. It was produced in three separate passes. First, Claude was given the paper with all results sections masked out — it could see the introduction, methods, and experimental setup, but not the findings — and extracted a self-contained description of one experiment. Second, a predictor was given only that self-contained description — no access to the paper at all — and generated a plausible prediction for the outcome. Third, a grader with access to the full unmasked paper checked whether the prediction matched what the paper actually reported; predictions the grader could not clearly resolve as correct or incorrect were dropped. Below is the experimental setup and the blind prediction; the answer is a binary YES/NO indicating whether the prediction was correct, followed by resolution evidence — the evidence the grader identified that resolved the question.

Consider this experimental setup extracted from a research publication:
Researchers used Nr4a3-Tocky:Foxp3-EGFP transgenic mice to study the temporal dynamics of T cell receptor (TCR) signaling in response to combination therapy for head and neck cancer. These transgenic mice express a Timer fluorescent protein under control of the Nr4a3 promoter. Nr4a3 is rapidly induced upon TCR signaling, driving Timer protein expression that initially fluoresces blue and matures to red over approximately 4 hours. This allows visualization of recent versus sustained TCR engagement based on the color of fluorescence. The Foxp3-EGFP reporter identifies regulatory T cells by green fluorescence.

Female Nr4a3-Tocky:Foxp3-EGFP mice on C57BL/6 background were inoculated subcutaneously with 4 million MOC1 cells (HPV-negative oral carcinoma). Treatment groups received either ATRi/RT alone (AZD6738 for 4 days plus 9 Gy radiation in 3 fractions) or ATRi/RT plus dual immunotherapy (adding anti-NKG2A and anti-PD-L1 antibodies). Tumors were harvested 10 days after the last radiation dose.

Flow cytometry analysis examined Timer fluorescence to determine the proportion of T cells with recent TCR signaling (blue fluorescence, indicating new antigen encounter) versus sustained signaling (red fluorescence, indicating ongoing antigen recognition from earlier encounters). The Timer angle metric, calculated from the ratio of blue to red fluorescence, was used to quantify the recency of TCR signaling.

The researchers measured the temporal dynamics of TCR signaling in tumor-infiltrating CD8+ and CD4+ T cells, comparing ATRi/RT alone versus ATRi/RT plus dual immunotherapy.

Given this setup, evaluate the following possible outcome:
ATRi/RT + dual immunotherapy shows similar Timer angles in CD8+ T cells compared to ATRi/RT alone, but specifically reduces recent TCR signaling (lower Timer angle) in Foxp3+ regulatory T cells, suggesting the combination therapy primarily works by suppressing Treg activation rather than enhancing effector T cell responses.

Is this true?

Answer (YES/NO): NO